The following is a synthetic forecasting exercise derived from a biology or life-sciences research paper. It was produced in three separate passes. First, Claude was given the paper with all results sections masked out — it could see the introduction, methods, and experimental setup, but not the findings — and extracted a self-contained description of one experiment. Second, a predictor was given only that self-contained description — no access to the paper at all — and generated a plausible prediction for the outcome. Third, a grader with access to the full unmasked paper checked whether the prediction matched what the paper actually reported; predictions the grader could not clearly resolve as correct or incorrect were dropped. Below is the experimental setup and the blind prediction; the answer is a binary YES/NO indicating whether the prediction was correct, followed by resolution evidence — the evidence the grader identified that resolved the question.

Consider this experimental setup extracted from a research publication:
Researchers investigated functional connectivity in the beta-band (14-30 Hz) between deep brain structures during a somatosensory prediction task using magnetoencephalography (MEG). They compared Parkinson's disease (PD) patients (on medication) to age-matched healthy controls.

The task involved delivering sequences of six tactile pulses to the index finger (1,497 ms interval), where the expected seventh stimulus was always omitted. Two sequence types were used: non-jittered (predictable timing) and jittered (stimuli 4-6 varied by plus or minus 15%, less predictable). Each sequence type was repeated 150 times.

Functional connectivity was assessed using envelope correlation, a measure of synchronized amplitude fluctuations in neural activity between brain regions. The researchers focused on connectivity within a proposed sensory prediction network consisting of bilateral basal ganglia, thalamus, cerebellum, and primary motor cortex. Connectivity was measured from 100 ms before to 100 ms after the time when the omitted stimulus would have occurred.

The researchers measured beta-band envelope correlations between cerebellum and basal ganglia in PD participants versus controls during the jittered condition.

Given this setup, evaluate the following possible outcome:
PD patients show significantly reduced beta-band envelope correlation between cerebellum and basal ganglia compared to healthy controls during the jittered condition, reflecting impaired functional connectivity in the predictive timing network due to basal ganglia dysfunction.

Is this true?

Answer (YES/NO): NO